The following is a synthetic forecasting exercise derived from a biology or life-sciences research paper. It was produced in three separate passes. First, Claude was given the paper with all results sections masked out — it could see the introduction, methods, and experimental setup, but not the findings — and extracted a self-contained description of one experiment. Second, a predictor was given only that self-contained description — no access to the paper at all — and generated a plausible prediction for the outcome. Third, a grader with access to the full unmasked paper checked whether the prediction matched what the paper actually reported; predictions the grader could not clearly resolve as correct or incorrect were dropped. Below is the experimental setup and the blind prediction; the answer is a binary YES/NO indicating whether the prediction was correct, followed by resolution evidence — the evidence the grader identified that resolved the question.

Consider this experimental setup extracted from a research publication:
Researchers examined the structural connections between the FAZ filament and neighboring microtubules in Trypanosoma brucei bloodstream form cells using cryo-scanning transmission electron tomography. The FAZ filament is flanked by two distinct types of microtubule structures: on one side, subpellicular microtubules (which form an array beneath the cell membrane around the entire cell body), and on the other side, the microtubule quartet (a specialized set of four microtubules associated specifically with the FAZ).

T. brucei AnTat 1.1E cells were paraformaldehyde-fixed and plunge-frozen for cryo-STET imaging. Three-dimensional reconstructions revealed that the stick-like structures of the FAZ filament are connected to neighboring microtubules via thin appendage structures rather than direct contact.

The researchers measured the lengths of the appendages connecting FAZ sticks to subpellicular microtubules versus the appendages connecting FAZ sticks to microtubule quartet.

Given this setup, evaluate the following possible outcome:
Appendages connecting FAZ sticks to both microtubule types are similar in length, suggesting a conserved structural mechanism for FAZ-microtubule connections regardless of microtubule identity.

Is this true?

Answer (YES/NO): NO